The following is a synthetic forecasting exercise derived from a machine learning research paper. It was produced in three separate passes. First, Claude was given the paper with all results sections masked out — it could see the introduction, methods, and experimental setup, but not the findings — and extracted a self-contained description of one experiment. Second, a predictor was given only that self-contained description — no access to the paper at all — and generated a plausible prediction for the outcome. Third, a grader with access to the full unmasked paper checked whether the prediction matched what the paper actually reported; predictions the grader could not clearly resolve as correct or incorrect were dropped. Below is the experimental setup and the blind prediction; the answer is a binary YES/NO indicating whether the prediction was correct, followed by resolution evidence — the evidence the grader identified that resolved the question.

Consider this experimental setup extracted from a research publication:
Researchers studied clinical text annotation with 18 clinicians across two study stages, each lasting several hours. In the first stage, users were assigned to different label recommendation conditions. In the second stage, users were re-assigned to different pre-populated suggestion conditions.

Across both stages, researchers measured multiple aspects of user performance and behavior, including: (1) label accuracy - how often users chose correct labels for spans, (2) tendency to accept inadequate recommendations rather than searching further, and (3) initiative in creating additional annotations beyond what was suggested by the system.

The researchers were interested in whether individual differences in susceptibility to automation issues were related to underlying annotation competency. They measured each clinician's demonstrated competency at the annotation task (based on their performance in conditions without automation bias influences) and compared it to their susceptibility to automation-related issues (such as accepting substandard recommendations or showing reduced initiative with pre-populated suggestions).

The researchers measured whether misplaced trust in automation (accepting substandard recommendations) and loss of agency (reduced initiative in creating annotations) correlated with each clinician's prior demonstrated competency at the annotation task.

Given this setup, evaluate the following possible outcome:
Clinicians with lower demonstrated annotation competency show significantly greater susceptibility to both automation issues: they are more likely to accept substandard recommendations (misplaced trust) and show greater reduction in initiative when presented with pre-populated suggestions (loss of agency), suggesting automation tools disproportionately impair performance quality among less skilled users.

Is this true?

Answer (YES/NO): NO